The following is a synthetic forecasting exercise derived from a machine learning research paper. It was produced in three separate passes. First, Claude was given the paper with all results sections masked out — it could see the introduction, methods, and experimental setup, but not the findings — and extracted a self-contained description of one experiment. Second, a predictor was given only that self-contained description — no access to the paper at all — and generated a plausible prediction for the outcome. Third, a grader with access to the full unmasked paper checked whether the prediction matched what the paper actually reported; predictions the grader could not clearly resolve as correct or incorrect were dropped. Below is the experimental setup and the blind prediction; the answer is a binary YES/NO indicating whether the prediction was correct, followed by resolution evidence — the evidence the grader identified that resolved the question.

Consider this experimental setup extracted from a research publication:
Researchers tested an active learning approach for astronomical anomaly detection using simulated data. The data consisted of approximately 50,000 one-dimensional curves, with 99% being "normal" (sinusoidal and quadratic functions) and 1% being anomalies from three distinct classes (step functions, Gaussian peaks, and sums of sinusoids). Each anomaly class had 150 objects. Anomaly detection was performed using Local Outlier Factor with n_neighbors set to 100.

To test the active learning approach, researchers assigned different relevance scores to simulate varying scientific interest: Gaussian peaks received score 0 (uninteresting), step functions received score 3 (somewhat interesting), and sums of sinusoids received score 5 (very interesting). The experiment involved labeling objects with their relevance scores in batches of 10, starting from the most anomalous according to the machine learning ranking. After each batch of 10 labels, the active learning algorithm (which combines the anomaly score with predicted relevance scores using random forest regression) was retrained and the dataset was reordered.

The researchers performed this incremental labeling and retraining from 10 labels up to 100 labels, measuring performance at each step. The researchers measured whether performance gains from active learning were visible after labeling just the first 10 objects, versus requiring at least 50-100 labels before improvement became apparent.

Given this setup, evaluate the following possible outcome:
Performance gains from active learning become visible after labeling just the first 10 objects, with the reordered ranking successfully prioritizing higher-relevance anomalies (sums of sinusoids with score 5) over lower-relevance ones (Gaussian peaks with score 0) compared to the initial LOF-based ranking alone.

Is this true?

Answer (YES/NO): YES